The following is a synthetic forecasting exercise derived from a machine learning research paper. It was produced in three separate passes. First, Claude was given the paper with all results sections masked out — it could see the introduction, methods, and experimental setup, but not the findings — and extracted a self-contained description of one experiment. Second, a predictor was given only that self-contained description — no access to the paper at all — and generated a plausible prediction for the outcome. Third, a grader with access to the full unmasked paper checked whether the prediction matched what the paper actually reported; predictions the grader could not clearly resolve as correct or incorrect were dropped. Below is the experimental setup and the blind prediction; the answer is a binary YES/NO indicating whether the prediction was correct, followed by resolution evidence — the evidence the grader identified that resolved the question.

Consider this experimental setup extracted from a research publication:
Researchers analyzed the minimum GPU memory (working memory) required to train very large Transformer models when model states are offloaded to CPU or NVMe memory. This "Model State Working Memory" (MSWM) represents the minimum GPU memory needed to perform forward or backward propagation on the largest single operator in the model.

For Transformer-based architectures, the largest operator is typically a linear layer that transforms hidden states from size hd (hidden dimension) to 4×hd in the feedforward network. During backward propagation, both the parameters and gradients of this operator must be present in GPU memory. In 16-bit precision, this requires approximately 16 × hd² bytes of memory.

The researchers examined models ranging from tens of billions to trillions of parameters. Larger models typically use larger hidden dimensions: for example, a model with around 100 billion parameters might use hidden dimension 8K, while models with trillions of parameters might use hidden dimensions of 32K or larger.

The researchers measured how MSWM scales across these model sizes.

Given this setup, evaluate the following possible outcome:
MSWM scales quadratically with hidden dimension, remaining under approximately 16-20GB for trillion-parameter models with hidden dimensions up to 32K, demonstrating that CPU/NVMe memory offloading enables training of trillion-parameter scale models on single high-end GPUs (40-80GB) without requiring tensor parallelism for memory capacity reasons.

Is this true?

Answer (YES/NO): NO